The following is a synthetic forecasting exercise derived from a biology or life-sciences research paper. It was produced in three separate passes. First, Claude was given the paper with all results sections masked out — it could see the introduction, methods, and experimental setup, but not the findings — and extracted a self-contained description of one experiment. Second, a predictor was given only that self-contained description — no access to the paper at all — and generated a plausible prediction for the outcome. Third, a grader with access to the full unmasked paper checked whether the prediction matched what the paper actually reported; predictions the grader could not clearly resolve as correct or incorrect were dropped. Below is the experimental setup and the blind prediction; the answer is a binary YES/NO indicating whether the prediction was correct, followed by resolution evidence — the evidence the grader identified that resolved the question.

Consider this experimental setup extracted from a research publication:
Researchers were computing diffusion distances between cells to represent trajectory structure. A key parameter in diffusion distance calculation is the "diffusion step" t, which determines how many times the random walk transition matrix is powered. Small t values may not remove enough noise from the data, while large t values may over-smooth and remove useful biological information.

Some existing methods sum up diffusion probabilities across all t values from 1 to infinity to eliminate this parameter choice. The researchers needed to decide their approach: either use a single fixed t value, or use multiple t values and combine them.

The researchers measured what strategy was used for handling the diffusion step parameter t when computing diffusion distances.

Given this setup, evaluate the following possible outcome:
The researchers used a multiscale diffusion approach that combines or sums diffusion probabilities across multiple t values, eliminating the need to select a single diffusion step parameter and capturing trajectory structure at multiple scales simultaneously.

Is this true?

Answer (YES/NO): YES